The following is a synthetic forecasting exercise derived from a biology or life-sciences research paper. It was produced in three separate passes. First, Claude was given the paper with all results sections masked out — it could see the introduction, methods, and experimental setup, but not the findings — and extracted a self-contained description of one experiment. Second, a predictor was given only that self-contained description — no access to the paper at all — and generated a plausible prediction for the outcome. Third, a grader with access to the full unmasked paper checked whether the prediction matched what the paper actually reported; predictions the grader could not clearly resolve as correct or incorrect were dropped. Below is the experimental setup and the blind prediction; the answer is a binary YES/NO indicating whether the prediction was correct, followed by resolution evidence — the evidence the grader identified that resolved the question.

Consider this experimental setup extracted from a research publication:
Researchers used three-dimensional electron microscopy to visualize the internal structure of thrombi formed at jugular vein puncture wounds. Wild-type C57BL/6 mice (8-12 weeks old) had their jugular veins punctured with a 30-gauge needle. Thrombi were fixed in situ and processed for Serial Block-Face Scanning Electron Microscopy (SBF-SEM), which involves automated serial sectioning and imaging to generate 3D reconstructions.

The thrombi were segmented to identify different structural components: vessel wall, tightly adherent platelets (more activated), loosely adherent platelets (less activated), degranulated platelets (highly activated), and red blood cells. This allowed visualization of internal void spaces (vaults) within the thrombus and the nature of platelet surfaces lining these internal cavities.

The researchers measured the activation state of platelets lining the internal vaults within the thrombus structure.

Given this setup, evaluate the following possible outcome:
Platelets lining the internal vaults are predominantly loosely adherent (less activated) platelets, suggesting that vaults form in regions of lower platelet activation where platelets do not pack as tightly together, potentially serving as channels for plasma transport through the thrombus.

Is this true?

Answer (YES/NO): NO